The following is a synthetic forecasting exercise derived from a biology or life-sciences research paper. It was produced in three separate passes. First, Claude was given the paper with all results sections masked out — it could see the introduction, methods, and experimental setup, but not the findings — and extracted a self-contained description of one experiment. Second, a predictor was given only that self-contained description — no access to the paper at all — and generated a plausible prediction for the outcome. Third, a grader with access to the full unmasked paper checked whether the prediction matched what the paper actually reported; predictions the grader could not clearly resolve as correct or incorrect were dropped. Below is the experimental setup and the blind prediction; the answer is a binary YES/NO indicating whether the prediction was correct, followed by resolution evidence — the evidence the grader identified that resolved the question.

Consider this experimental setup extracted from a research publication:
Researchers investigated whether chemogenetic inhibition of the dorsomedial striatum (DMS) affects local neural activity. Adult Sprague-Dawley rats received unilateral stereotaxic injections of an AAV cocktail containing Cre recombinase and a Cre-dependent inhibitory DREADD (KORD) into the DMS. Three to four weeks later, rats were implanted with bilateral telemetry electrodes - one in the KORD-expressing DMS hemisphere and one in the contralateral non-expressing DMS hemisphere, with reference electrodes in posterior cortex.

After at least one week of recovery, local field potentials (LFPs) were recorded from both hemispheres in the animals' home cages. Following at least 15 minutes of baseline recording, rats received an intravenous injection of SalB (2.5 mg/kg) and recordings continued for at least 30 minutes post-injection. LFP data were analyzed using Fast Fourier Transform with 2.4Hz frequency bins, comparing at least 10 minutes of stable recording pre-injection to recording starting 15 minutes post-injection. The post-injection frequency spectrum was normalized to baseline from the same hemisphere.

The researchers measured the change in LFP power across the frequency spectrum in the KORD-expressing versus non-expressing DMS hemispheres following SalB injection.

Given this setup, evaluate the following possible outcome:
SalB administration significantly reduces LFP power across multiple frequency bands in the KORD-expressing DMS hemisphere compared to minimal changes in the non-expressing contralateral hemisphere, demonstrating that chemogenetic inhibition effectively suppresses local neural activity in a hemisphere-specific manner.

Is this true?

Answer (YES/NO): NO